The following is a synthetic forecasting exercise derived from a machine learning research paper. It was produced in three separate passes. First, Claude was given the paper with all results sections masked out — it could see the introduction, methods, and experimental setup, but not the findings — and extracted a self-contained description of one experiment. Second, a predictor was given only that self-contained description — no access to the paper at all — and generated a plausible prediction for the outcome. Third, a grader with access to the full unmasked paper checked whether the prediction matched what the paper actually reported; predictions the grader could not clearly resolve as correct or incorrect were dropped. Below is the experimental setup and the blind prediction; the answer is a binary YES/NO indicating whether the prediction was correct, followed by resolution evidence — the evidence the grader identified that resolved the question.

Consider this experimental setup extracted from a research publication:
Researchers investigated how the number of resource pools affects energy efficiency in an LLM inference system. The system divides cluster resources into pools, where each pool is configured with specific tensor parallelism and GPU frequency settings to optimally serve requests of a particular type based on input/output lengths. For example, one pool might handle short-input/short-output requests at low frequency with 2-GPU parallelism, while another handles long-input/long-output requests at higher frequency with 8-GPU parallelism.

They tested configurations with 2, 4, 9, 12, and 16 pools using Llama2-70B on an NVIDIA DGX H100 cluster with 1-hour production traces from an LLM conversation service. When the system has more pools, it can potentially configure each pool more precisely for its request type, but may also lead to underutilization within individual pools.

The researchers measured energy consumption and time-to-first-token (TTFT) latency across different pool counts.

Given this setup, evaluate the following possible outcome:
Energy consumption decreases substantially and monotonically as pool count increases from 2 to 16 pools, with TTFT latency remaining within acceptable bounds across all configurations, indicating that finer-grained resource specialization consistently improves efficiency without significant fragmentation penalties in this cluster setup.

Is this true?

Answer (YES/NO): NO